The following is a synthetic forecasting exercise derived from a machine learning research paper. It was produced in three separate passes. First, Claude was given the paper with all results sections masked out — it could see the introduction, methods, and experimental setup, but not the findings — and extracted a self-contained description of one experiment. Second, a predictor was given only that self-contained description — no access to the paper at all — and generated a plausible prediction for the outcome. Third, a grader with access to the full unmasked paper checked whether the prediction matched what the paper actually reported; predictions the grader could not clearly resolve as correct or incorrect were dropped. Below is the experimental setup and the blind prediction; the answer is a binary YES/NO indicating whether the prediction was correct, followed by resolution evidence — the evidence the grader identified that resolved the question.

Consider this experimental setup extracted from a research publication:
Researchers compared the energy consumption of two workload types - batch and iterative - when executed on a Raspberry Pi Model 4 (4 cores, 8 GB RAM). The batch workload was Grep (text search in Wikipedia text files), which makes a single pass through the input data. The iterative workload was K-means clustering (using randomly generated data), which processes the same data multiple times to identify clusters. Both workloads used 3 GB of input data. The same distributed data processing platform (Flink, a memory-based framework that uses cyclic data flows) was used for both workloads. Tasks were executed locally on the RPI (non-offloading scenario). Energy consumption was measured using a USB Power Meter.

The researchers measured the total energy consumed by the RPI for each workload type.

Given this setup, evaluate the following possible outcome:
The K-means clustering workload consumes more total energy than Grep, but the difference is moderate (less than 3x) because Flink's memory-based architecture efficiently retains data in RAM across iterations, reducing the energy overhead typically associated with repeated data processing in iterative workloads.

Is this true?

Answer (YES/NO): NO